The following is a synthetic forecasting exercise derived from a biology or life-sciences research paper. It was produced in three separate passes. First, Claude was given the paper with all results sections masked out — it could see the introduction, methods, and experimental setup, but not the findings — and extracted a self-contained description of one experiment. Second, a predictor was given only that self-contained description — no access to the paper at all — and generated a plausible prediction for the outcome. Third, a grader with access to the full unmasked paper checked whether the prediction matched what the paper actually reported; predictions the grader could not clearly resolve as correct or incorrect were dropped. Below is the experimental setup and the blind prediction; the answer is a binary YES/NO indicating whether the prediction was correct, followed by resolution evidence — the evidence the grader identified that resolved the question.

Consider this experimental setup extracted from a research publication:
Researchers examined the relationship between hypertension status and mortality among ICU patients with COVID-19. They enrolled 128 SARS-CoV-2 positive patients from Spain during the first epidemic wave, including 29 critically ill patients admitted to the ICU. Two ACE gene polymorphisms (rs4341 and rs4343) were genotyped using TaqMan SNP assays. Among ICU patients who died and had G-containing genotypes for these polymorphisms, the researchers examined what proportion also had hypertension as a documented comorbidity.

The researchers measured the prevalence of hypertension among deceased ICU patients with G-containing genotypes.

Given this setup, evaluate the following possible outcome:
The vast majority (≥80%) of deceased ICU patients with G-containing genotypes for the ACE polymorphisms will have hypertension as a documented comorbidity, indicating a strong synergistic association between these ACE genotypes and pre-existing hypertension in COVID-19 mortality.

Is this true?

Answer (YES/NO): NO